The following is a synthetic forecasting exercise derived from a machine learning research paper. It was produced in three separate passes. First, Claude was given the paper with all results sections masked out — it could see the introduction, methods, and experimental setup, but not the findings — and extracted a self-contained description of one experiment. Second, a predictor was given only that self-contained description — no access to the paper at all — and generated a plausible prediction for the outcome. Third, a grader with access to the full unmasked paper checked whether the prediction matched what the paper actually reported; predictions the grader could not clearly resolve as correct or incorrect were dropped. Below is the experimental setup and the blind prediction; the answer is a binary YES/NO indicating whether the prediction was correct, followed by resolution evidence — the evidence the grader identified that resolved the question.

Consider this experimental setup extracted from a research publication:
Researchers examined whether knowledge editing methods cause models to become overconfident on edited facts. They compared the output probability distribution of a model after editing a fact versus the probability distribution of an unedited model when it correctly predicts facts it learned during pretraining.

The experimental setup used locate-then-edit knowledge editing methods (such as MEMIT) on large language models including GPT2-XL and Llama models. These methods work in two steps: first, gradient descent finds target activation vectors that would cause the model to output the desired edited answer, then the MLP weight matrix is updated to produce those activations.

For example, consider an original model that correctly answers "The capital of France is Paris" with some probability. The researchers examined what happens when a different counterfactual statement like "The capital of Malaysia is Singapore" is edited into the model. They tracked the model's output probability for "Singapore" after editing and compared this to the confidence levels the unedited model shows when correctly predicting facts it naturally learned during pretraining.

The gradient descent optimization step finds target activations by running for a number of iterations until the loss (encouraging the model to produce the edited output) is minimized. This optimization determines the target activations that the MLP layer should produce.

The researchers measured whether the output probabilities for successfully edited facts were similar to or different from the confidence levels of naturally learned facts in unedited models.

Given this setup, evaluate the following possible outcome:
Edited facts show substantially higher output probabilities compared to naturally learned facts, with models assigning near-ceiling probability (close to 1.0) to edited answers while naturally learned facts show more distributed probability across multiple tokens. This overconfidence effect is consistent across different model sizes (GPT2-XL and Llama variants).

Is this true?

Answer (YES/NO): NO